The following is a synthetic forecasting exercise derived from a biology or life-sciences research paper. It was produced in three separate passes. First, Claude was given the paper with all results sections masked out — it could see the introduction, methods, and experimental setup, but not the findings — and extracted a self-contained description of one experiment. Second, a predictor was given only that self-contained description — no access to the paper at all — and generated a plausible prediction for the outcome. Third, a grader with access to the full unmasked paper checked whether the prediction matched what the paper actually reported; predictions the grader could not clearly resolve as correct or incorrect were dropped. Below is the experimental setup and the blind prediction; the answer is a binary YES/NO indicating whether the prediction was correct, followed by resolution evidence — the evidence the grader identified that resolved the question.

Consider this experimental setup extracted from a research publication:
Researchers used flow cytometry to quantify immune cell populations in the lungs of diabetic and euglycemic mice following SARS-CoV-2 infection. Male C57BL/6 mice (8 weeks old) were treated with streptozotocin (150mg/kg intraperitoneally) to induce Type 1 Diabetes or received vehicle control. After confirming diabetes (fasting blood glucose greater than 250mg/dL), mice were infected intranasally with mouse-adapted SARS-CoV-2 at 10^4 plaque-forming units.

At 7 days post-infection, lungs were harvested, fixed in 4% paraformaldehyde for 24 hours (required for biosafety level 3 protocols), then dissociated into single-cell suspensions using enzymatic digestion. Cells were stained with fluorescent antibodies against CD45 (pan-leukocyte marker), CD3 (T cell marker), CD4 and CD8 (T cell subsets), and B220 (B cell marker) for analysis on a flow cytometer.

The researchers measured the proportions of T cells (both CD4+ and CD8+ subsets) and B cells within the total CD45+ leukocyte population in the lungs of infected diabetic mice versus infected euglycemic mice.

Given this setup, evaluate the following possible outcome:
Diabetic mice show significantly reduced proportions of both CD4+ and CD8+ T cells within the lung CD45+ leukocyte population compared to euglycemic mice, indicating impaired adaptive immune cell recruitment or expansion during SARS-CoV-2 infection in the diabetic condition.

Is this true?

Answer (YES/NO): NO